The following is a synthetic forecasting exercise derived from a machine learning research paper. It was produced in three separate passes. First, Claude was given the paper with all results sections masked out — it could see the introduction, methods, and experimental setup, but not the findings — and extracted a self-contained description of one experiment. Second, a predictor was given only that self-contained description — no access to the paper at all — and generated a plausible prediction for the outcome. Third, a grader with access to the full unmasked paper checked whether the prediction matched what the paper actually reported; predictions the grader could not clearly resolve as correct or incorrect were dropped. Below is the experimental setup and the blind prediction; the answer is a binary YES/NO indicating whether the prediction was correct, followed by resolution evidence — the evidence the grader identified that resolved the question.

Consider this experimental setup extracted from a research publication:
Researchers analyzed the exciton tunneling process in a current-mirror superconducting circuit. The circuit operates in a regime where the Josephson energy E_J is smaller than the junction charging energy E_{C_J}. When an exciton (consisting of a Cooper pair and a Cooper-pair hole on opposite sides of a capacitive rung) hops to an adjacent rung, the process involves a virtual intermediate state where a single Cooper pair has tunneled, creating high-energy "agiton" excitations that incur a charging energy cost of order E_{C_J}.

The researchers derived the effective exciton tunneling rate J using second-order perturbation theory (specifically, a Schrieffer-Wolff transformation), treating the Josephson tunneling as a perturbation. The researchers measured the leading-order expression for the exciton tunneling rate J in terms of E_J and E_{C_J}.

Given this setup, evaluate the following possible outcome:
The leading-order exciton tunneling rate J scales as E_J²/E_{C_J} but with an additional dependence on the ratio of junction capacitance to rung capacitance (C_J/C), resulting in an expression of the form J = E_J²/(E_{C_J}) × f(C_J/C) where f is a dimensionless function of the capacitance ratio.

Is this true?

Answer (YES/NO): NO